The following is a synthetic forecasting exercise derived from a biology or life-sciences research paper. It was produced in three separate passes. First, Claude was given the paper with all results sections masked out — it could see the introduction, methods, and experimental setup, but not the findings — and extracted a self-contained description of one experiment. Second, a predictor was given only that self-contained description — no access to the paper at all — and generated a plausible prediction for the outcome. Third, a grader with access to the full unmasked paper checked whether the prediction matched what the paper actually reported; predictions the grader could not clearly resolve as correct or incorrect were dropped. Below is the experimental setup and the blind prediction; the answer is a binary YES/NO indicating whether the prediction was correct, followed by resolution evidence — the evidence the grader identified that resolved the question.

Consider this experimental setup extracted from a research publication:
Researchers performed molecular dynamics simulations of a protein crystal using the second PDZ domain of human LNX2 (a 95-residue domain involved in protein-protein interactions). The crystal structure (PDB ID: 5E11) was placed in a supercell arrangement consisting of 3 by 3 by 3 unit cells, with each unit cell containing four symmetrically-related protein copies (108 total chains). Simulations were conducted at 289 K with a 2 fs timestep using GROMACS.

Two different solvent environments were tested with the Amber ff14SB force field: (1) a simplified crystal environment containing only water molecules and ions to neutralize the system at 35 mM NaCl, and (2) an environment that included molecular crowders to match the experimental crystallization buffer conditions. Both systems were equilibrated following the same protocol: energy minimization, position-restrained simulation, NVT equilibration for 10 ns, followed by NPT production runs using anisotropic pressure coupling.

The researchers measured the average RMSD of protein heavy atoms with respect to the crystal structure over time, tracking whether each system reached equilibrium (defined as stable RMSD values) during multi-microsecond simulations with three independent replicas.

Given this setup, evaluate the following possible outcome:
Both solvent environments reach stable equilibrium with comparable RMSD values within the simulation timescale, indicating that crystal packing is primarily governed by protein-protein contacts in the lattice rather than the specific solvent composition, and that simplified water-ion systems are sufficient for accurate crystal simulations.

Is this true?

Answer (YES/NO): NO